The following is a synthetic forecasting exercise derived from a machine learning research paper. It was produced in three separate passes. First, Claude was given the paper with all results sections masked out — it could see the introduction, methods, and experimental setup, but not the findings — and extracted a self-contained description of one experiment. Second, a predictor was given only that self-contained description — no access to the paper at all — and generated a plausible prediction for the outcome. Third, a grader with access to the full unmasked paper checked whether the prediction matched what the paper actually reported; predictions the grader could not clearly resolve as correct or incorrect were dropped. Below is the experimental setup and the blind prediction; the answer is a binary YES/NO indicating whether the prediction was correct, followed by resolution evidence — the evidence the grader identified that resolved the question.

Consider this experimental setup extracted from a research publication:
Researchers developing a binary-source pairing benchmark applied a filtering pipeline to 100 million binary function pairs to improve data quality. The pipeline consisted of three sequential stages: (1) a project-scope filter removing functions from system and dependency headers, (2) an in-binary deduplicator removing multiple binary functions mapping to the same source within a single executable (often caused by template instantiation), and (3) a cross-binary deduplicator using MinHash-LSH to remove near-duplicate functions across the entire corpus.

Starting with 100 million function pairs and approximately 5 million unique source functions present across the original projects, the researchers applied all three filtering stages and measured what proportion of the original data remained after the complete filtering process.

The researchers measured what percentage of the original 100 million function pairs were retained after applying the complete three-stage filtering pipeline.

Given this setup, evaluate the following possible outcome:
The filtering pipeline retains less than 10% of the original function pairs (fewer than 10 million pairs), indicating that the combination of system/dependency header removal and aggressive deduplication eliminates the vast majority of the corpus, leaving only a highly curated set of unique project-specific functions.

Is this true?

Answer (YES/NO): YES